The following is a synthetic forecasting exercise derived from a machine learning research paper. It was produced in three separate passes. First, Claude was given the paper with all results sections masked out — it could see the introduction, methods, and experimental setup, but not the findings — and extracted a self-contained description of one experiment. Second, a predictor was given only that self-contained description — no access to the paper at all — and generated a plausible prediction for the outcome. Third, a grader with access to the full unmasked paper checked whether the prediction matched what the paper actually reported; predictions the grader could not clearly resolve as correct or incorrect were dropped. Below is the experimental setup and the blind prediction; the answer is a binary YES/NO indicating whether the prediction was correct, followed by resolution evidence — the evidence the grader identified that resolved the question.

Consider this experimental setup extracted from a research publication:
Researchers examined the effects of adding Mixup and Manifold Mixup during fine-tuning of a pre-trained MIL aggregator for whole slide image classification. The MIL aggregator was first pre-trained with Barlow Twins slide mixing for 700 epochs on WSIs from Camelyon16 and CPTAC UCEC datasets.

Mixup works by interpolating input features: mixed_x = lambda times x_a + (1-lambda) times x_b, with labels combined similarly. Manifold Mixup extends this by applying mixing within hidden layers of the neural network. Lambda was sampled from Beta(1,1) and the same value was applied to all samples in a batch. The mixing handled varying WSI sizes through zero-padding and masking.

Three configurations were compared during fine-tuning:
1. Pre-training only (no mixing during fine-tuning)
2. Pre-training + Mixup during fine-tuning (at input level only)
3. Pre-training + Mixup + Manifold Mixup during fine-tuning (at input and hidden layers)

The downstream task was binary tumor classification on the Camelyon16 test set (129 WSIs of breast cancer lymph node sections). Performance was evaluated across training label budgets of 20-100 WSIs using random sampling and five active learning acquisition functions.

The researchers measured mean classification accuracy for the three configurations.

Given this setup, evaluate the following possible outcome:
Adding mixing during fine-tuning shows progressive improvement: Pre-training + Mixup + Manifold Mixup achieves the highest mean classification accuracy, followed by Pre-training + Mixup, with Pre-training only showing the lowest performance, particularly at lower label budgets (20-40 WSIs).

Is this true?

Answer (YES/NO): NO